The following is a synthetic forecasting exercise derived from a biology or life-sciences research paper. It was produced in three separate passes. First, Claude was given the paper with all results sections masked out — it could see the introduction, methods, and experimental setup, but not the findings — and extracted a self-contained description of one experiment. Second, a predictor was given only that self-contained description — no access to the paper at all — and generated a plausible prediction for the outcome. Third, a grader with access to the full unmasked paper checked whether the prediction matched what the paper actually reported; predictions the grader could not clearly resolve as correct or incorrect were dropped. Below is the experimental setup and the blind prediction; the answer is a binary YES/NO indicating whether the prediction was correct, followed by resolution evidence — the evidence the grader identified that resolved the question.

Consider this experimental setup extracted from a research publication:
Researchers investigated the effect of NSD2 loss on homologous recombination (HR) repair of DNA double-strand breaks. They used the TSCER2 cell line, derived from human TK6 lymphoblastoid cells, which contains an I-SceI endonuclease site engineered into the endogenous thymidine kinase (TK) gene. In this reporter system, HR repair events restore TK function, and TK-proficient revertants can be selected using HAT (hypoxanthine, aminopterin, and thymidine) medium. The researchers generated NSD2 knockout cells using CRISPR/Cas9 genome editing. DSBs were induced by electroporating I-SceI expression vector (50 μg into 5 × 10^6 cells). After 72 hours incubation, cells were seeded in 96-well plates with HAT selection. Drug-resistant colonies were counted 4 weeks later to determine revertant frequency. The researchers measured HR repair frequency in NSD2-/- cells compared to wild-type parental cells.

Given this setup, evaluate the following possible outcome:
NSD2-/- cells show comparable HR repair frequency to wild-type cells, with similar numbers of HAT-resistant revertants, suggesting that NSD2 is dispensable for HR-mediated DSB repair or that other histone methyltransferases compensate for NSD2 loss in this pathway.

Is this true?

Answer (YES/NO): YES